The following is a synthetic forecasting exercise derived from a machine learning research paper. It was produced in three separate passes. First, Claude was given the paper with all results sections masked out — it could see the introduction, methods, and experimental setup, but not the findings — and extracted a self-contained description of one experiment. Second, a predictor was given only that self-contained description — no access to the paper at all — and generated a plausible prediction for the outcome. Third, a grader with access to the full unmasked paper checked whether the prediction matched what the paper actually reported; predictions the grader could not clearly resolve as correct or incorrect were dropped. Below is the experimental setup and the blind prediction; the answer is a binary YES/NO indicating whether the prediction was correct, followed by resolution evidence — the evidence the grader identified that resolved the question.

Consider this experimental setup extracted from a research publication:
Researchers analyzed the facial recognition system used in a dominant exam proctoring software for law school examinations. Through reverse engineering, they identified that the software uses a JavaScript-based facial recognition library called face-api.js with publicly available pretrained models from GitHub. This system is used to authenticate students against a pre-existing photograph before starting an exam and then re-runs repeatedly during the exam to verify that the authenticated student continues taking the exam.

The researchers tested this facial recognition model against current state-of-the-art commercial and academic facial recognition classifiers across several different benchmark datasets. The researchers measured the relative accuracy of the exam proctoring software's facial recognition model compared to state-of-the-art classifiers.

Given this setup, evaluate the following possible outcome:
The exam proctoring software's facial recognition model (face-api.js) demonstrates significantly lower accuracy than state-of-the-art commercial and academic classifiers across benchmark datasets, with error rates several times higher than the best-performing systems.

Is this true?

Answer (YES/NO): NO